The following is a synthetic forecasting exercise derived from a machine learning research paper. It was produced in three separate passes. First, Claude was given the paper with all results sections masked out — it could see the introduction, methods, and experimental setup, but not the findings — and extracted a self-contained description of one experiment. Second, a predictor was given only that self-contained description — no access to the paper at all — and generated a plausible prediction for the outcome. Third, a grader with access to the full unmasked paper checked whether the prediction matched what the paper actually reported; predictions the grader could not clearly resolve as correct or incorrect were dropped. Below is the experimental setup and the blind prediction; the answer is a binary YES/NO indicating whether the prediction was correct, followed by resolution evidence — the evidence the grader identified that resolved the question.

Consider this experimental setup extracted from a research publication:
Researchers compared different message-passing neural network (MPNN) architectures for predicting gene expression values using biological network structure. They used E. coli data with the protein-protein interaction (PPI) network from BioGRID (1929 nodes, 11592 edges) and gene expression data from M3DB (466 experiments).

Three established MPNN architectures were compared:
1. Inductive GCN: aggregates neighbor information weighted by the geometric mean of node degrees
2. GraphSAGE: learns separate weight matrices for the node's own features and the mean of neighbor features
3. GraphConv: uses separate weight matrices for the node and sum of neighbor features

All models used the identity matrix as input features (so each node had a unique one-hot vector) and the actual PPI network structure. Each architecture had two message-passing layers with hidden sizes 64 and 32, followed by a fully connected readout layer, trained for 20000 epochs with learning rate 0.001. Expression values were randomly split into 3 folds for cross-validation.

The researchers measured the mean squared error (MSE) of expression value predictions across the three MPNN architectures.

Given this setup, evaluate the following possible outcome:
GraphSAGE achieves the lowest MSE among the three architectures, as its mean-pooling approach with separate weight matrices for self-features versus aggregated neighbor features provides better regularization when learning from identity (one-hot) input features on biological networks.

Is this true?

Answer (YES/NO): YES